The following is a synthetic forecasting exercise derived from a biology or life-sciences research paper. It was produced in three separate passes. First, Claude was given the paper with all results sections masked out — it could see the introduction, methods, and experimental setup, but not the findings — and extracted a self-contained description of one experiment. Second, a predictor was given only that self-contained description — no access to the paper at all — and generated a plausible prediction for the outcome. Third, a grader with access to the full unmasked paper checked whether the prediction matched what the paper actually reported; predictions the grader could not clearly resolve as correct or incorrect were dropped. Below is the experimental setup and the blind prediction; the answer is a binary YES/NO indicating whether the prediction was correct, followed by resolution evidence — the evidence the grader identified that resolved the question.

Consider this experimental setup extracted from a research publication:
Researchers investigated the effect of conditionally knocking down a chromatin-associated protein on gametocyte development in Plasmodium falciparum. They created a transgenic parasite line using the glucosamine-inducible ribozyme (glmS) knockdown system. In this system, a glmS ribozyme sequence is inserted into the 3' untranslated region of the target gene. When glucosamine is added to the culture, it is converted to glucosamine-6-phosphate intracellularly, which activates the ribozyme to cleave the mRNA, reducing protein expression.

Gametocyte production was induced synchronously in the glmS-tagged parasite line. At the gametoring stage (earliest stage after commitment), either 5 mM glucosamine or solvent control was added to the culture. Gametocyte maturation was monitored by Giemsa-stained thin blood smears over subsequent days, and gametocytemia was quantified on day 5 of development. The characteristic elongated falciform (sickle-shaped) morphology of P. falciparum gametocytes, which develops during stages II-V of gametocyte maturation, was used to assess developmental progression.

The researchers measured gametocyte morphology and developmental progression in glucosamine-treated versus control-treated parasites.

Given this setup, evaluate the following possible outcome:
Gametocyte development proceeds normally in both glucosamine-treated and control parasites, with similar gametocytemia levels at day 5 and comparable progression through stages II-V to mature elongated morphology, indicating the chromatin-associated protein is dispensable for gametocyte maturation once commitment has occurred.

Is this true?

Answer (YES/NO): NO